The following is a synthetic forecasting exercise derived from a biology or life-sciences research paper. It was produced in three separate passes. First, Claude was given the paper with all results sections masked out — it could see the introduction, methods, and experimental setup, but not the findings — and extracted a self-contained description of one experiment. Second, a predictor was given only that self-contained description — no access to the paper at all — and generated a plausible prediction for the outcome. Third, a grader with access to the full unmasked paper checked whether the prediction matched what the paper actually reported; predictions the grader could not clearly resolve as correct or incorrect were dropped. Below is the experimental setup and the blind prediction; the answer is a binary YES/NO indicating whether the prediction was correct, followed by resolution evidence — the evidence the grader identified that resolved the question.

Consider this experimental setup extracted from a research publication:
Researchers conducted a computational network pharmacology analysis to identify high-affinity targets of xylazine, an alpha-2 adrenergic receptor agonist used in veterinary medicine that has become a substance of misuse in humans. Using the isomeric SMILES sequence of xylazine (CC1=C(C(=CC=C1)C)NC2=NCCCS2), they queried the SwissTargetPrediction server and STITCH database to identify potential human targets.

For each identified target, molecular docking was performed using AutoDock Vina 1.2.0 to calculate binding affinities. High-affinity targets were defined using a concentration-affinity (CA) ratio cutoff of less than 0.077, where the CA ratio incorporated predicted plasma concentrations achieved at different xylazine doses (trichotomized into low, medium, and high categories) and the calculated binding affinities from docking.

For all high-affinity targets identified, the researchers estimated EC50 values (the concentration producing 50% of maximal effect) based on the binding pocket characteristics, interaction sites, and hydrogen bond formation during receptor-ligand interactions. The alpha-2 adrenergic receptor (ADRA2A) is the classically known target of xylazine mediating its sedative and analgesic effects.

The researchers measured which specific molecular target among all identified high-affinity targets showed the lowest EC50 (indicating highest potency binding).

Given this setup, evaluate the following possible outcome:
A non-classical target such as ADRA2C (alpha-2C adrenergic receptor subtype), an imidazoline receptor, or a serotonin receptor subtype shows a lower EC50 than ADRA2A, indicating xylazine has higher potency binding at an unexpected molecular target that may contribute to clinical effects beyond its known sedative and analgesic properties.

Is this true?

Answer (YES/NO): NO